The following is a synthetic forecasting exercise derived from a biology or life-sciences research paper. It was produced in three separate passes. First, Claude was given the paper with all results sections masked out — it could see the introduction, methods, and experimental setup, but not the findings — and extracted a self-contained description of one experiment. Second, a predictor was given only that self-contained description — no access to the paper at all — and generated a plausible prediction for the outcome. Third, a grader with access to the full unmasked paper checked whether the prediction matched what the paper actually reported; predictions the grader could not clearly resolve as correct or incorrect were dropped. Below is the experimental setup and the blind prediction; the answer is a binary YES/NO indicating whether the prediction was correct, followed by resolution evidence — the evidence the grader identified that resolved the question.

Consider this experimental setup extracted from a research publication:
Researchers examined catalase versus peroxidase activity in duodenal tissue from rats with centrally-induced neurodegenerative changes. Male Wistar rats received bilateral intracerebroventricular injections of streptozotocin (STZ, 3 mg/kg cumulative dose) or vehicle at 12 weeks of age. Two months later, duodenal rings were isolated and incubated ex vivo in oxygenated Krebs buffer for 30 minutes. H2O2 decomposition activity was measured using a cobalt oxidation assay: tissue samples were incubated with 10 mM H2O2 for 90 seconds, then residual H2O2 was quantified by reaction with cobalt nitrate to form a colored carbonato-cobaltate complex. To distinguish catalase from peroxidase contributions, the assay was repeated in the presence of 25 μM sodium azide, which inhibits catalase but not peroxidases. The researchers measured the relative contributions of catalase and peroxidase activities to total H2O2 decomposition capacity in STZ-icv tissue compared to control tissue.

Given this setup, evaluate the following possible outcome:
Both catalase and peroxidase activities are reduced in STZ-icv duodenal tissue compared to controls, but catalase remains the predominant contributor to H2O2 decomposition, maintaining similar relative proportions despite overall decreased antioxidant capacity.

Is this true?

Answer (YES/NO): NO